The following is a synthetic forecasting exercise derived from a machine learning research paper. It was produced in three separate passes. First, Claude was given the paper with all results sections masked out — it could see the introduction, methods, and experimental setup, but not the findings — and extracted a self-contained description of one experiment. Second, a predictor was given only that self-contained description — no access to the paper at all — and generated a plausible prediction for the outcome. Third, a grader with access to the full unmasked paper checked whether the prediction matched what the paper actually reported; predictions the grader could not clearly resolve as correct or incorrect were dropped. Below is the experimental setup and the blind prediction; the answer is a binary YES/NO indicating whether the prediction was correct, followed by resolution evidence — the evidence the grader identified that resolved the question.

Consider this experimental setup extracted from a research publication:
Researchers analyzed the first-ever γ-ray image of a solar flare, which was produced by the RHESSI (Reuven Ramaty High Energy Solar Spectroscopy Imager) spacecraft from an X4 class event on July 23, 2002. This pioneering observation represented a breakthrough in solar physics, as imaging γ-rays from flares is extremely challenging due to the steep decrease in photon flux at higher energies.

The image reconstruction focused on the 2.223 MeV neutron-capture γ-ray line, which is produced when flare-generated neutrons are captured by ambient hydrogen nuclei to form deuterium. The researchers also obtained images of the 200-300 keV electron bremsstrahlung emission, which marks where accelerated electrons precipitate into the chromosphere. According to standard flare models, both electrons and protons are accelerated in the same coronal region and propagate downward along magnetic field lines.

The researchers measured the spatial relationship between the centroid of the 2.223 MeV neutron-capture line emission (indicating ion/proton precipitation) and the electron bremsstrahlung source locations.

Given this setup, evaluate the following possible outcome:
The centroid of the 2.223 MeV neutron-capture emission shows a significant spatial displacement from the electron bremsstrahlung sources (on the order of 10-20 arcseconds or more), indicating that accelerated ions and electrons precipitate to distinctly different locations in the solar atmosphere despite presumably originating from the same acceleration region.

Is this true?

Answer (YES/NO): NO